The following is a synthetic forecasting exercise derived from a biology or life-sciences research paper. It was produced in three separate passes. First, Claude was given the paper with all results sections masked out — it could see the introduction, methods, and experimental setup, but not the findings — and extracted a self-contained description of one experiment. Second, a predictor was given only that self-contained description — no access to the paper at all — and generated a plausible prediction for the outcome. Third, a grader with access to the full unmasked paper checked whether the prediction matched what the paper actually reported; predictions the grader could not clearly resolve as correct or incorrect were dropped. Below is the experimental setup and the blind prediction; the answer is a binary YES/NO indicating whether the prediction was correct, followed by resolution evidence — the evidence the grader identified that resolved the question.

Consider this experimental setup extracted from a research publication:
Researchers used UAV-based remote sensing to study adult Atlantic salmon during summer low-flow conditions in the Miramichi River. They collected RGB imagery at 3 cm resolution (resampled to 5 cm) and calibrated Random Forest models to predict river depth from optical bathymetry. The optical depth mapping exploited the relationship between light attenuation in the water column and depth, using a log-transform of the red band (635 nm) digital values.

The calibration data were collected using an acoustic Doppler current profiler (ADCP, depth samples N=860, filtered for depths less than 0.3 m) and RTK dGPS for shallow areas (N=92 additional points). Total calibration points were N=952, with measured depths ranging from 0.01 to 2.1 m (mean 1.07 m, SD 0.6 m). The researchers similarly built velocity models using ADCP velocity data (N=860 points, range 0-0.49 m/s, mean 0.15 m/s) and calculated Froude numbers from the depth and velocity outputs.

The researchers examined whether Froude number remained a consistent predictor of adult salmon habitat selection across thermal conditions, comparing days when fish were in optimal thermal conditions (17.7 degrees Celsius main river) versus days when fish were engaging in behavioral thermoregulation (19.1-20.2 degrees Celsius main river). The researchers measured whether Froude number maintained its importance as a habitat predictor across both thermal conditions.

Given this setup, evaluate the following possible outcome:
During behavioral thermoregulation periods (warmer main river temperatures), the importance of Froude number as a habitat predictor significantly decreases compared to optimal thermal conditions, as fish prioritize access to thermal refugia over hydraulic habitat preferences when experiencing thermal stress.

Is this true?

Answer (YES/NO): NO